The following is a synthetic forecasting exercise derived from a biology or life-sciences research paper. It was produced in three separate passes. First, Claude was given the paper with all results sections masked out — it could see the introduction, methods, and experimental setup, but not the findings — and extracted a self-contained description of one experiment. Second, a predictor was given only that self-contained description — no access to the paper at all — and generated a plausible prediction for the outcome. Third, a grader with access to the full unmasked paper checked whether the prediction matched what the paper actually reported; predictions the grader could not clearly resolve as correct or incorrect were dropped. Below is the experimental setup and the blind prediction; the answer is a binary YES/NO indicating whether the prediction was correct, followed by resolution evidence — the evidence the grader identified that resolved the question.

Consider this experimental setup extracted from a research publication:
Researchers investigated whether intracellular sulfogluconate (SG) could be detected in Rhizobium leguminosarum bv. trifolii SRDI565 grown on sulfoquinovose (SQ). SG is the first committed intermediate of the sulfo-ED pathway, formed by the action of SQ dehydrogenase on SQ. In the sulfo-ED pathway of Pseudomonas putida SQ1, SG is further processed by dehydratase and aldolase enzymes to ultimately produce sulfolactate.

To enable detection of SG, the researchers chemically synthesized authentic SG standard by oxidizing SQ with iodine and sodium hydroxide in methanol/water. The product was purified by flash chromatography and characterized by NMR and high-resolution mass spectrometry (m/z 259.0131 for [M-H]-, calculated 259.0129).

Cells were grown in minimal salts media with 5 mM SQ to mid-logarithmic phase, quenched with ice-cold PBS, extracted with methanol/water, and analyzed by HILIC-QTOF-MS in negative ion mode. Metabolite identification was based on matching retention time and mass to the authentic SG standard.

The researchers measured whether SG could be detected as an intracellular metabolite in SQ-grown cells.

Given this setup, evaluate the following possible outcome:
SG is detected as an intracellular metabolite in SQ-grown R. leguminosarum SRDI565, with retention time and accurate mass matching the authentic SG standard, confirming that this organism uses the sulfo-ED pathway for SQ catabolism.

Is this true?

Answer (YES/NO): YES